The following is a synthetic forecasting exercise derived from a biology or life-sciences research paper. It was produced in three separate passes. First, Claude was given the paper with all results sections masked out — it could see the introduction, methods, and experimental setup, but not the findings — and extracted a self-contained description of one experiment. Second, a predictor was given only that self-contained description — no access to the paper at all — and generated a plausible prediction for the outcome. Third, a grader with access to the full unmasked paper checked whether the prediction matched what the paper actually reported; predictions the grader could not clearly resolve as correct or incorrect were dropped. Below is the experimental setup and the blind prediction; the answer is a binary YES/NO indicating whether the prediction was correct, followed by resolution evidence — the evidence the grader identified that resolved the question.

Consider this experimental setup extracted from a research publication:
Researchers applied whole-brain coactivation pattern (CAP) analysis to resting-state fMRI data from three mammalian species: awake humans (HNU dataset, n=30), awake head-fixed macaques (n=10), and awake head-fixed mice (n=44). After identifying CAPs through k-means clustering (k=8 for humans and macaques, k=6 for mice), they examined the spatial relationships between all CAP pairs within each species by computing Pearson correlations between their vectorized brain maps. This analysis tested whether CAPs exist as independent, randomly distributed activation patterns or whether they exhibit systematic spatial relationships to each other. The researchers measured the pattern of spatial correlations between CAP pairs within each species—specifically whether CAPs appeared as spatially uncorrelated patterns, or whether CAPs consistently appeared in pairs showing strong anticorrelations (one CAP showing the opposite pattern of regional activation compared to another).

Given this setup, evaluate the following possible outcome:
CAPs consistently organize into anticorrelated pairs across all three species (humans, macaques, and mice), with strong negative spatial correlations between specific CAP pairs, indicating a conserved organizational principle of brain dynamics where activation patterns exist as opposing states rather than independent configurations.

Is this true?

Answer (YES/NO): YES